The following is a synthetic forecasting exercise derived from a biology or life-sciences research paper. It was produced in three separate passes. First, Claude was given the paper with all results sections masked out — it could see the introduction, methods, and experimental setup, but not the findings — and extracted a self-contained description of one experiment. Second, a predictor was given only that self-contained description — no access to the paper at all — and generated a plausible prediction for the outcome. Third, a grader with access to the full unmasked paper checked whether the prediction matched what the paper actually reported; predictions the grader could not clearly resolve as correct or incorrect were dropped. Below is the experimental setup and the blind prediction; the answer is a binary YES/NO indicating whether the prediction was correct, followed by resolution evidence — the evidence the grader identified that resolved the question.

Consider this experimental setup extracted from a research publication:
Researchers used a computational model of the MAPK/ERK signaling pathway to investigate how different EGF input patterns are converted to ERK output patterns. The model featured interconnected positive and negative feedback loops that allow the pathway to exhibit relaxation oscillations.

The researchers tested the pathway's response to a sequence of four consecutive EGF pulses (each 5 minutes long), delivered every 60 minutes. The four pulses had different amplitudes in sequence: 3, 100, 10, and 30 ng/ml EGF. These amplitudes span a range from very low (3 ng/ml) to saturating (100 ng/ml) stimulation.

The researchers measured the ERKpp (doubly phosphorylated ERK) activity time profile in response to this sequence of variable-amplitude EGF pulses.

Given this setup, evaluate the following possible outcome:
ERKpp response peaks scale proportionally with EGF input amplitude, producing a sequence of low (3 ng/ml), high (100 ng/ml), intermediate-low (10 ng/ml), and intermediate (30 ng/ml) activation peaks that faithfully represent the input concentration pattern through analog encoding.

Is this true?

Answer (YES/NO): NO